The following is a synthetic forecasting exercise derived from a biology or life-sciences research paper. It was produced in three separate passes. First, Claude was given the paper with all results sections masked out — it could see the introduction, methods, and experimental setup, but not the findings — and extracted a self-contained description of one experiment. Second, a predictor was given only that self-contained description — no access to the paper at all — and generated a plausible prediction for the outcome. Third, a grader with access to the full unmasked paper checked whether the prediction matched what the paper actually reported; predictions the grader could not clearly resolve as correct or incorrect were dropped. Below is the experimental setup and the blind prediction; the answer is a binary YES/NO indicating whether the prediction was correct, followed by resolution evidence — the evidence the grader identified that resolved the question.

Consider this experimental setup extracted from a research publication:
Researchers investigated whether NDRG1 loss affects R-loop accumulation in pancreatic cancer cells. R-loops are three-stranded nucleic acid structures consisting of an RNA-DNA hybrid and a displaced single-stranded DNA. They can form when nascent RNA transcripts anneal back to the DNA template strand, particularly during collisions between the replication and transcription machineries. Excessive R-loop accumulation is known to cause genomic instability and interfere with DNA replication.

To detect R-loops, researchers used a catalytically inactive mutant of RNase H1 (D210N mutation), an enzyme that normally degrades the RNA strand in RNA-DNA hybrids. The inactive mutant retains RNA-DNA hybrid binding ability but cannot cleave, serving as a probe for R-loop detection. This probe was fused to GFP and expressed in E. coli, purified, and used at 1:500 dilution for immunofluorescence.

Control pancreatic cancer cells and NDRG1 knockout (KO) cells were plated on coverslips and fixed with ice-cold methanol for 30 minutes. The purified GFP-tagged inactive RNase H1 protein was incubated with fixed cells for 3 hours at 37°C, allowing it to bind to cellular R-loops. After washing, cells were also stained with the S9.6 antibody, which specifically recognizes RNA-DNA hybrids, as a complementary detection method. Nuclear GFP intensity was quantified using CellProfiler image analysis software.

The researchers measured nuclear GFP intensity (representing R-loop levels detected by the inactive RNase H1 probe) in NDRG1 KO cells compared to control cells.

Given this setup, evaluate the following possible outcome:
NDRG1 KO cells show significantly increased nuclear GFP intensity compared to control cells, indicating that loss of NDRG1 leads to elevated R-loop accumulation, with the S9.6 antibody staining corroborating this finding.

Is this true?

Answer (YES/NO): YES